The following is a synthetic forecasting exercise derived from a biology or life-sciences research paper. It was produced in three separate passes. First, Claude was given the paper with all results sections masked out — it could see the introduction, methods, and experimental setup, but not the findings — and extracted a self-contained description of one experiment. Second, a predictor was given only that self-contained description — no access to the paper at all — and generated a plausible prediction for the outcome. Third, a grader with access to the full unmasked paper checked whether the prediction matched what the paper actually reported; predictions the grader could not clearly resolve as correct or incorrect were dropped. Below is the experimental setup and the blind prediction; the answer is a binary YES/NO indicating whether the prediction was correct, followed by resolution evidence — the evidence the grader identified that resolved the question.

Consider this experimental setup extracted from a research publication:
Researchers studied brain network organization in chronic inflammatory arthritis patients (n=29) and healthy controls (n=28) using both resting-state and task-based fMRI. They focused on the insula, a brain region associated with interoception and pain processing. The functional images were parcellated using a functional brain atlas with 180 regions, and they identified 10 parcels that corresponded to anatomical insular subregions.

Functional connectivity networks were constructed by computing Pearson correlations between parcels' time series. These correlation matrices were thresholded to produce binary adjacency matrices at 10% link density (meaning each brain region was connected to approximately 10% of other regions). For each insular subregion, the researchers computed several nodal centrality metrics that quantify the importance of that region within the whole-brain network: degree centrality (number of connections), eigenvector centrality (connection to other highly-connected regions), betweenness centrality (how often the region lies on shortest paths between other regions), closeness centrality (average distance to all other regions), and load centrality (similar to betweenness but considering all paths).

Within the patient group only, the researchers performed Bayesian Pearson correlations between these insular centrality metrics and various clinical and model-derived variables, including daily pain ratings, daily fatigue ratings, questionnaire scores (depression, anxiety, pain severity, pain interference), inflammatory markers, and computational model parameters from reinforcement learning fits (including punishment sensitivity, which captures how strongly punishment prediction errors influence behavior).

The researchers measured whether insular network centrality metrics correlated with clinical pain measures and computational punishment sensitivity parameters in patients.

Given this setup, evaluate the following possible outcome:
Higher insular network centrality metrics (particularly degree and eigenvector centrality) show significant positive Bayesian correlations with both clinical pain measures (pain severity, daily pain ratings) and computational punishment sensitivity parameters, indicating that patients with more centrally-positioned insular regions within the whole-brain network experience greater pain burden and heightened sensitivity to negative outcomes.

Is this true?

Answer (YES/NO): NO